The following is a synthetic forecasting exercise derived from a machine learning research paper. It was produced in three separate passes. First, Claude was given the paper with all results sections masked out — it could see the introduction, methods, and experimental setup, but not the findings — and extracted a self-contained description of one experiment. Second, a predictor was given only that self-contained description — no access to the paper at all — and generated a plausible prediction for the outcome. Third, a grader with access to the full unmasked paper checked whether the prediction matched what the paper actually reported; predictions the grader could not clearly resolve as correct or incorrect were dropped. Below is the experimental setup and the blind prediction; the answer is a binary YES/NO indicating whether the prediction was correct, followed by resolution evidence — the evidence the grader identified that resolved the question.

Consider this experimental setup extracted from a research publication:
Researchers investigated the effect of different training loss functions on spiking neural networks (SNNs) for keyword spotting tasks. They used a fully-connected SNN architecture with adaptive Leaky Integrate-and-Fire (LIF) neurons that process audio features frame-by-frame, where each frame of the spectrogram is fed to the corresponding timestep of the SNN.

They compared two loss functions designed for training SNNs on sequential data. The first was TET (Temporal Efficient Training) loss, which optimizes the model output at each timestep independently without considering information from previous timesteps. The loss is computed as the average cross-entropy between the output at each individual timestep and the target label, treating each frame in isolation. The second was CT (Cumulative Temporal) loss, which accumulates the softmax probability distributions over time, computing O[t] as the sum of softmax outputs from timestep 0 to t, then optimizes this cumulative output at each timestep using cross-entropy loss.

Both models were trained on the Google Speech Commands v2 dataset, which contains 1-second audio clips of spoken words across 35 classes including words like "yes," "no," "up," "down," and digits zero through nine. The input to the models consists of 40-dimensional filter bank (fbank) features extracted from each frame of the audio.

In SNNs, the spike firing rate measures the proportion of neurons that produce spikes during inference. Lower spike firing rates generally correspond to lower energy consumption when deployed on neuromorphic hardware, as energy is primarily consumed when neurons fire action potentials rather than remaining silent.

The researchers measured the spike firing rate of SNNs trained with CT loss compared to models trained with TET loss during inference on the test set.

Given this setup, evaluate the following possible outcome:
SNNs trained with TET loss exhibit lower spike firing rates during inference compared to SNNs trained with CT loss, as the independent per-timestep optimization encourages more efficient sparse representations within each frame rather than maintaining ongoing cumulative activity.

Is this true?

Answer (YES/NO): NO